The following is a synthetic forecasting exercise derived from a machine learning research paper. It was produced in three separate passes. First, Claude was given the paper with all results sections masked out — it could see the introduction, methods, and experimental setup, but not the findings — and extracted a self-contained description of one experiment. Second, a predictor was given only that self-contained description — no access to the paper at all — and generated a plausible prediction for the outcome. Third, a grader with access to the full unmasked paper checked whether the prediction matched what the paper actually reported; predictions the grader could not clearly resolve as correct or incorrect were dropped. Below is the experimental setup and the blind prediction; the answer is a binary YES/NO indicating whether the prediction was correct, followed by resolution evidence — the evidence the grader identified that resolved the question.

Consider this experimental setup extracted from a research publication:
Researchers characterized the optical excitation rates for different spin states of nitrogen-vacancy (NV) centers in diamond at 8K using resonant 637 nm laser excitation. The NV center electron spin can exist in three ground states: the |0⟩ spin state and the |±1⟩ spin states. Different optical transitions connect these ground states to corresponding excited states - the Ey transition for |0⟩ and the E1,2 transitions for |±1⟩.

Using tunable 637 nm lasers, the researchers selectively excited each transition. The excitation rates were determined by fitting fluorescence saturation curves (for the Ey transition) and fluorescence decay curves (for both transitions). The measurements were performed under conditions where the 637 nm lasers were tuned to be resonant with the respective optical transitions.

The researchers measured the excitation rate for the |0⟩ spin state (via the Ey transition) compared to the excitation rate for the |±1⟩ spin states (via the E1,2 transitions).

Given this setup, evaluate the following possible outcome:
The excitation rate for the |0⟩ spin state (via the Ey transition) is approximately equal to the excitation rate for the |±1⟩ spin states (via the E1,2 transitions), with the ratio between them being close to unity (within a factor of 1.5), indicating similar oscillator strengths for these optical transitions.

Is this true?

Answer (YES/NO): NO